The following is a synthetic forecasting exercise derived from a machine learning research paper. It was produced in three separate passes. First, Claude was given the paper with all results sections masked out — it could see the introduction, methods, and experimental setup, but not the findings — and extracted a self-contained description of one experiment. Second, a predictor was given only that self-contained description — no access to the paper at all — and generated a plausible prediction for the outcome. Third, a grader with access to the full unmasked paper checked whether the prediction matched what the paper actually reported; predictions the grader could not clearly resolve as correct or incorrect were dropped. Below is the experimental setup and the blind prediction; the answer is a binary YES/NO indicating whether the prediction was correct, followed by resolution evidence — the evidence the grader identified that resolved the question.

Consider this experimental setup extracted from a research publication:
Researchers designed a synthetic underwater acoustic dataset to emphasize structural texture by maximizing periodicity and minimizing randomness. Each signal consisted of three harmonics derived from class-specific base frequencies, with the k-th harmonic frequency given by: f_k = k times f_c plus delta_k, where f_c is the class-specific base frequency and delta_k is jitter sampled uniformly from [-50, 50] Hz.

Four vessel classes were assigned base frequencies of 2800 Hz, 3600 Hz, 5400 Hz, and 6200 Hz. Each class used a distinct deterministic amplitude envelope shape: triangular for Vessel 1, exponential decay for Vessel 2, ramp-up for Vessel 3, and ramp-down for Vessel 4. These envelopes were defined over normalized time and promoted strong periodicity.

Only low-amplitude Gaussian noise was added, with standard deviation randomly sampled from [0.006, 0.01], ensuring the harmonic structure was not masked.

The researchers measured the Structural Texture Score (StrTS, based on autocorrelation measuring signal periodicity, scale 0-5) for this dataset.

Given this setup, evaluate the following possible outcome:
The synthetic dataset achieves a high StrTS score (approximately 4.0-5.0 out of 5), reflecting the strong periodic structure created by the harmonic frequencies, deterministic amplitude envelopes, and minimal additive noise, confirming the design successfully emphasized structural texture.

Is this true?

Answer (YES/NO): YES